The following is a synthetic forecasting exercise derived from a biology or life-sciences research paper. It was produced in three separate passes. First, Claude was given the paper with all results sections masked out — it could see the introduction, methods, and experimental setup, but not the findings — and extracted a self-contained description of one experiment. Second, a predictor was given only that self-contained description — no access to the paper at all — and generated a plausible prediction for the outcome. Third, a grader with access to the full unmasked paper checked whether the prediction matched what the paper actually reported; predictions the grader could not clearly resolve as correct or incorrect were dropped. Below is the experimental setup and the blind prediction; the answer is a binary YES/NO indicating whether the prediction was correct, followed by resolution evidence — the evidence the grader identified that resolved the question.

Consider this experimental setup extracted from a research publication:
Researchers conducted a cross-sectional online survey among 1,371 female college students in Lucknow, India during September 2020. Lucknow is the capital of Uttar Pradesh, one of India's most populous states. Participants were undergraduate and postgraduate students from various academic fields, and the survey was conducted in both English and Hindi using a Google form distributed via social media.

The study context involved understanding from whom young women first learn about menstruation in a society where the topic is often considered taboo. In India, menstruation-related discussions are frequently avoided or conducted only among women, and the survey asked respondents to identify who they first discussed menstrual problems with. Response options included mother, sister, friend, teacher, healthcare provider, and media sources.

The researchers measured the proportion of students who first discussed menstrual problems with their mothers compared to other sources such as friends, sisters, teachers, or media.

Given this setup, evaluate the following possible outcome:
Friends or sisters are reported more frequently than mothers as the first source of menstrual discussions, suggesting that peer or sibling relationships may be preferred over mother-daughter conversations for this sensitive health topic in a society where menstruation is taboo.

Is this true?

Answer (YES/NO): NO